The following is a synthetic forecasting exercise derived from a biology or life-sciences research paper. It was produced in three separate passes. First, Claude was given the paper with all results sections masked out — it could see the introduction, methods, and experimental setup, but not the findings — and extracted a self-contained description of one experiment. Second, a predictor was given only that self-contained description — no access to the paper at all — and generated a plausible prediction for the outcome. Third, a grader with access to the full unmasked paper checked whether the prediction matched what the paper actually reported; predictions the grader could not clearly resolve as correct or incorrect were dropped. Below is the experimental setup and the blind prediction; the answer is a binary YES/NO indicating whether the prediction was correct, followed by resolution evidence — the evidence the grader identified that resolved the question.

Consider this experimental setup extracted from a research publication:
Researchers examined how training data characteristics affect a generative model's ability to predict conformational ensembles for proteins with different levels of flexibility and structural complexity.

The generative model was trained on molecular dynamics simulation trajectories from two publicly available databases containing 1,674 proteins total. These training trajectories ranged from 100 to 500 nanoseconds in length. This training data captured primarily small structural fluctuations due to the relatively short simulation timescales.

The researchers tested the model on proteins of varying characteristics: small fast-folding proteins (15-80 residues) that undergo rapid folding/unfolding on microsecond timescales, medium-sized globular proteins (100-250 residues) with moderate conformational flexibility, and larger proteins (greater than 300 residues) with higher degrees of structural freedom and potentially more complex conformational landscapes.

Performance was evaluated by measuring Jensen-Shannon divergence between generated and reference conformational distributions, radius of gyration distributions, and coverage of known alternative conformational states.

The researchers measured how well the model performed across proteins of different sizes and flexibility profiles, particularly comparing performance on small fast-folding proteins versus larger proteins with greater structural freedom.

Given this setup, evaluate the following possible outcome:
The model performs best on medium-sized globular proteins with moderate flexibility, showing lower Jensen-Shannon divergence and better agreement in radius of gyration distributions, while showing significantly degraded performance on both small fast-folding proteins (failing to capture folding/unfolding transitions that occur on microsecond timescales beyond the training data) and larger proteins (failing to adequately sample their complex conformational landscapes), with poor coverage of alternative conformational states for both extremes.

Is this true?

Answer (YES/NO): NO